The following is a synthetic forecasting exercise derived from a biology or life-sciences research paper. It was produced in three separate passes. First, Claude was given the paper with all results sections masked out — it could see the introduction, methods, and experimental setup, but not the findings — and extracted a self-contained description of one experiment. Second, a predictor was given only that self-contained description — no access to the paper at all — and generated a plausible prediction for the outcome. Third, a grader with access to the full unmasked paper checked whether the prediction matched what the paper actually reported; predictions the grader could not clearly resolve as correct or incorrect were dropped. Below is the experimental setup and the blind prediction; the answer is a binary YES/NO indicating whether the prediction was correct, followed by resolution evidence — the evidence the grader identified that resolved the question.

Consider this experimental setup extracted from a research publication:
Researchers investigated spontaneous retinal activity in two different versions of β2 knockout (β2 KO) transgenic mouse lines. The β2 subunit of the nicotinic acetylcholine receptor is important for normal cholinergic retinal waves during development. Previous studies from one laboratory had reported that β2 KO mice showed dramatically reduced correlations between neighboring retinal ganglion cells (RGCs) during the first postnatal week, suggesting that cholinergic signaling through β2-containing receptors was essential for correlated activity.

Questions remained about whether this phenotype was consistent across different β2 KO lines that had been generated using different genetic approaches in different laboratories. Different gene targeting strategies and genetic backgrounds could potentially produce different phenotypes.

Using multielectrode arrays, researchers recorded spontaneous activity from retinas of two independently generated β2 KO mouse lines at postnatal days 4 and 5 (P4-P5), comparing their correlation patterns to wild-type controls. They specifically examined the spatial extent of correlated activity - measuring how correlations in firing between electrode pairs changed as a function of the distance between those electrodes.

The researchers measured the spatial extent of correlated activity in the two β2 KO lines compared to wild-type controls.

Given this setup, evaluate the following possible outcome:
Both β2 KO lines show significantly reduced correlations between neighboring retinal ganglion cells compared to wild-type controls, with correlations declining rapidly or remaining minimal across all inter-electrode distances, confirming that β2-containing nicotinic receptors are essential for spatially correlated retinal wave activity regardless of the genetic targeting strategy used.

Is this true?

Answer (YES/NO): NO